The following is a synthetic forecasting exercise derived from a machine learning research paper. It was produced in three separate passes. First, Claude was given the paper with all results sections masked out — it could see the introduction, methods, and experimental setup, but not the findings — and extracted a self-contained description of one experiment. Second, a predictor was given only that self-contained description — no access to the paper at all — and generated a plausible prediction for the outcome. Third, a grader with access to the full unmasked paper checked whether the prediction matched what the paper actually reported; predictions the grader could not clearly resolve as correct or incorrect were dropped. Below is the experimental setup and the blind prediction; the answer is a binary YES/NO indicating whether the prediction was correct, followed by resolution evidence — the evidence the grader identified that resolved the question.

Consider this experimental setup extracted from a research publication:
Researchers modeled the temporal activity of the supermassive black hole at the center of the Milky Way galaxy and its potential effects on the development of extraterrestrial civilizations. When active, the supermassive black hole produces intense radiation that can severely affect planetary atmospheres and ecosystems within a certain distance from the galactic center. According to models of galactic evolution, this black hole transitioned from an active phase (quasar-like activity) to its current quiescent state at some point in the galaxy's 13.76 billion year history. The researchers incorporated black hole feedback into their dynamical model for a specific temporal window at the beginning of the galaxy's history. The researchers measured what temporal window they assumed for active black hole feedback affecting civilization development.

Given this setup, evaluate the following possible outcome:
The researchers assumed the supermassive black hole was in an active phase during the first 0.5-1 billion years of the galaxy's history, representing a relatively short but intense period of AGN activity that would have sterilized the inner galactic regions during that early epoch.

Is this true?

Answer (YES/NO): NO